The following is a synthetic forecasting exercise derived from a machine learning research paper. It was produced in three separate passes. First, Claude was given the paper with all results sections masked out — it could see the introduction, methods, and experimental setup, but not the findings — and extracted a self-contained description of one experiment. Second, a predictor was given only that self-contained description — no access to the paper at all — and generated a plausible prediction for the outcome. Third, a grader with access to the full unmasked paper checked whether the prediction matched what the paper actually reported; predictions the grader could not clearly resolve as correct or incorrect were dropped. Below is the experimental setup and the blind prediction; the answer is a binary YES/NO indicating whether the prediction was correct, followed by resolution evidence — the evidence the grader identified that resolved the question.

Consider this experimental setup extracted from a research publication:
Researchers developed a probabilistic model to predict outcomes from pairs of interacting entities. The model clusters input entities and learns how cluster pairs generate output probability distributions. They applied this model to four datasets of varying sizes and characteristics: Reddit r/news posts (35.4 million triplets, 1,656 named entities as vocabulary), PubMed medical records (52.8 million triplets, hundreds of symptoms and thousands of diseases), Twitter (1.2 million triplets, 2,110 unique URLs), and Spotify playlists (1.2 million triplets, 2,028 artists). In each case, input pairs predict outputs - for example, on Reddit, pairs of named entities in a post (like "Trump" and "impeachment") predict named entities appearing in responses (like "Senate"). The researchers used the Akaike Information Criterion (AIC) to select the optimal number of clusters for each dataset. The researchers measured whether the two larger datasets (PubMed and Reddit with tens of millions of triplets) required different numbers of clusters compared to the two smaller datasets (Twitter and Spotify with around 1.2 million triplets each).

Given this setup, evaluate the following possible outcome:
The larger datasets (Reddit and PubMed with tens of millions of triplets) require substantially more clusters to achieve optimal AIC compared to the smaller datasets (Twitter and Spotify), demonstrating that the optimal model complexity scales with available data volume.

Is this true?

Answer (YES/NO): YES